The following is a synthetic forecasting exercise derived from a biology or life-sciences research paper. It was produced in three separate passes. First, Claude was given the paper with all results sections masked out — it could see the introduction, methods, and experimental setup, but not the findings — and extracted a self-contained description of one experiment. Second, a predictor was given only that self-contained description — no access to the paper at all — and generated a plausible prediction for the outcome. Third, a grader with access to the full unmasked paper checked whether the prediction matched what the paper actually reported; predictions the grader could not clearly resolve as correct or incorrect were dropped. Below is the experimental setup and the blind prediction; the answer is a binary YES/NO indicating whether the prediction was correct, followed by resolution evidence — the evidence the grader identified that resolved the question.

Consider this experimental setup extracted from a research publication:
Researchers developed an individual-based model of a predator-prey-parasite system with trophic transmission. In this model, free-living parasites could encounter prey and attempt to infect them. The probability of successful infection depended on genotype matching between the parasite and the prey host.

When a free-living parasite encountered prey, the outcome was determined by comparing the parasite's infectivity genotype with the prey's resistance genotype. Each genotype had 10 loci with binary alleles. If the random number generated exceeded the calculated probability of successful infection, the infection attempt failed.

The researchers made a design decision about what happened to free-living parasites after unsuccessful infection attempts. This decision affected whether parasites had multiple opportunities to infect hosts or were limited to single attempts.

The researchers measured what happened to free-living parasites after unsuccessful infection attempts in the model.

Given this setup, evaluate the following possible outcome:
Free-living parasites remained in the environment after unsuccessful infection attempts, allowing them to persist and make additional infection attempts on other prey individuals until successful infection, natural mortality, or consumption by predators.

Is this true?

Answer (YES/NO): YES